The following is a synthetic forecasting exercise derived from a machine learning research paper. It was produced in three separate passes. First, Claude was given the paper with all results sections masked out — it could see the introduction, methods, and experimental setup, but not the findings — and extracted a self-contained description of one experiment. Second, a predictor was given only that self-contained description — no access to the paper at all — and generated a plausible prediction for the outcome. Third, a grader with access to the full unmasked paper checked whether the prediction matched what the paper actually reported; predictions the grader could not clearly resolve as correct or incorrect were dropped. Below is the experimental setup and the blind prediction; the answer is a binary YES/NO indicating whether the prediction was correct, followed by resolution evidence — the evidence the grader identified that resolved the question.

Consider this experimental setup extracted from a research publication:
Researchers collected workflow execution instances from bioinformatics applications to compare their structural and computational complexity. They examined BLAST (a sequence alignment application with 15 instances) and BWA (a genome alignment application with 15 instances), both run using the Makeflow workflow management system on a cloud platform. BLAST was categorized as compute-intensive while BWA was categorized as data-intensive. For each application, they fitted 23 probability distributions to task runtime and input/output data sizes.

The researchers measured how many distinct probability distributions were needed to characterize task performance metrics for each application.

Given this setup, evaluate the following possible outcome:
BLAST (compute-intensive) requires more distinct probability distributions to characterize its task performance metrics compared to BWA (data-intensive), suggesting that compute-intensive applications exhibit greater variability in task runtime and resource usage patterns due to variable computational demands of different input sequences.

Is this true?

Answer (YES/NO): NO